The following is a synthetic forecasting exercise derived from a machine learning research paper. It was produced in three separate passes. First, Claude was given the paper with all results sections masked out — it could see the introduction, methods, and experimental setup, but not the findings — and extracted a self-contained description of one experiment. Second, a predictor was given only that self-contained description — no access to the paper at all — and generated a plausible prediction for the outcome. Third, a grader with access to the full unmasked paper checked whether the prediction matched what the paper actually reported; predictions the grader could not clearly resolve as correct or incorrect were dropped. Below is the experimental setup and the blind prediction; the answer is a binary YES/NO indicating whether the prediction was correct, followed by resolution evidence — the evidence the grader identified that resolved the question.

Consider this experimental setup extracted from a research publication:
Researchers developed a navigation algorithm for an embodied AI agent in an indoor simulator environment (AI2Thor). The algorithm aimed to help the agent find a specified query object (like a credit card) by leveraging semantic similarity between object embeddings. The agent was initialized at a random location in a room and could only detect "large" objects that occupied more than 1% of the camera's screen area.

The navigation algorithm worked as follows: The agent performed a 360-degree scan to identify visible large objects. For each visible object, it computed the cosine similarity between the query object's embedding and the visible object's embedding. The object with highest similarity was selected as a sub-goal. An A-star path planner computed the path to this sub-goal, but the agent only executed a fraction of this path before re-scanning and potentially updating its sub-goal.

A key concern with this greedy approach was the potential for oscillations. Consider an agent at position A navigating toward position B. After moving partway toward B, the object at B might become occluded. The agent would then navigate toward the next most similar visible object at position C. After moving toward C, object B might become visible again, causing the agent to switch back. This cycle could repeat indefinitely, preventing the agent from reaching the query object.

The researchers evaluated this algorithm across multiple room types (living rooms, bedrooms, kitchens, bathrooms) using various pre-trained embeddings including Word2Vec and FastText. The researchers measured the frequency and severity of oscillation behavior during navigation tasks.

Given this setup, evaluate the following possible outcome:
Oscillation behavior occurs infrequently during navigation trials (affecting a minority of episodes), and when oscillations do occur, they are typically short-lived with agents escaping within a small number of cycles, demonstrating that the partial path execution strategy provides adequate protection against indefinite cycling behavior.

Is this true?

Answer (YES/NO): NO